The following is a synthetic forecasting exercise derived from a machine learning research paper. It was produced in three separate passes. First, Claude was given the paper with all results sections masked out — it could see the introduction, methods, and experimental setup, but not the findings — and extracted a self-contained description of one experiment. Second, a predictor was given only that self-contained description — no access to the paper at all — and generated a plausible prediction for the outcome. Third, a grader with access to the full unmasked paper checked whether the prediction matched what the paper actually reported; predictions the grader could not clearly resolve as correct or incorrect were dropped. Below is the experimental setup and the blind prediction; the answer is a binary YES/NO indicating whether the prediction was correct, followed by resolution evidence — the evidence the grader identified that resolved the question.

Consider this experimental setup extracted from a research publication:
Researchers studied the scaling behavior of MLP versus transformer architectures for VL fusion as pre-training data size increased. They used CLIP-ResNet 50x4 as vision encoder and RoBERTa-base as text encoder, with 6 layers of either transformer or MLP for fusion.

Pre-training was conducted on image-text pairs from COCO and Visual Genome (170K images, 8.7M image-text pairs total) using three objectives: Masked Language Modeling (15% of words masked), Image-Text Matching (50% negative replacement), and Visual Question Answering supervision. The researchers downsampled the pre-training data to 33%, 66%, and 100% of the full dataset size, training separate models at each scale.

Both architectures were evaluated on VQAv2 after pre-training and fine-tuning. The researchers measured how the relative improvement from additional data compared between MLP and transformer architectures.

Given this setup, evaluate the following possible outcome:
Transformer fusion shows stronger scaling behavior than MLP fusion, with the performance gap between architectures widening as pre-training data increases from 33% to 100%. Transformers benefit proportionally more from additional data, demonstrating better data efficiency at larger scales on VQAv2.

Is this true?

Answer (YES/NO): NO